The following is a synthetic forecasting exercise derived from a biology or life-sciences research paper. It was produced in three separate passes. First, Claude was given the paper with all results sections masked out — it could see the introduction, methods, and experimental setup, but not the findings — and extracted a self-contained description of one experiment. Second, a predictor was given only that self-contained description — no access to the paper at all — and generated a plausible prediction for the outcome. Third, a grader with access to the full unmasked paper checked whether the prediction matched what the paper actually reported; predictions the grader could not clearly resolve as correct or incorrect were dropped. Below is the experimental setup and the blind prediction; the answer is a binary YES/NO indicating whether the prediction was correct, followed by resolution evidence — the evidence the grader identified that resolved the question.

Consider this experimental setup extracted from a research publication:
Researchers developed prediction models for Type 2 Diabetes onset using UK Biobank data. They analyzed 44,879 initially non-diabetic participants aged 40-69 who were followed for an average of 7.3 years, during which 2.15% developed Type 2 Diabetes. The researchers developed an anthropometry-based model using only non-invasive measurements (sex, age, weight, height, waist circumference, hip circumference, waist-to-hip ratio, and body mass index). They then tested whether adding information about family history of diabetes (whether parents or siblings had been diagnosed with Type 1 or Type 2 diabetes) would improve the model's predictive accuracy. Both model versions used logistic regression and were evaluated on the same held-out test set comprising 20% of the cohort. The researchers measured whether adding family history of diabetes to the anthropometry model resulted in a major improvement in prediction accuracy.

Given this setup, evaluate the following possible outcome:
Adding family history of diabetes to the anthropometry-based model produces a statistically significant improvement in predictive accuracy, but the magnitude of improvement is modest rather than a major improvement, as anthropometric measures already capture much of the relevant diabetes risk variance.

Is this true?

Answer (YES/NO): NO